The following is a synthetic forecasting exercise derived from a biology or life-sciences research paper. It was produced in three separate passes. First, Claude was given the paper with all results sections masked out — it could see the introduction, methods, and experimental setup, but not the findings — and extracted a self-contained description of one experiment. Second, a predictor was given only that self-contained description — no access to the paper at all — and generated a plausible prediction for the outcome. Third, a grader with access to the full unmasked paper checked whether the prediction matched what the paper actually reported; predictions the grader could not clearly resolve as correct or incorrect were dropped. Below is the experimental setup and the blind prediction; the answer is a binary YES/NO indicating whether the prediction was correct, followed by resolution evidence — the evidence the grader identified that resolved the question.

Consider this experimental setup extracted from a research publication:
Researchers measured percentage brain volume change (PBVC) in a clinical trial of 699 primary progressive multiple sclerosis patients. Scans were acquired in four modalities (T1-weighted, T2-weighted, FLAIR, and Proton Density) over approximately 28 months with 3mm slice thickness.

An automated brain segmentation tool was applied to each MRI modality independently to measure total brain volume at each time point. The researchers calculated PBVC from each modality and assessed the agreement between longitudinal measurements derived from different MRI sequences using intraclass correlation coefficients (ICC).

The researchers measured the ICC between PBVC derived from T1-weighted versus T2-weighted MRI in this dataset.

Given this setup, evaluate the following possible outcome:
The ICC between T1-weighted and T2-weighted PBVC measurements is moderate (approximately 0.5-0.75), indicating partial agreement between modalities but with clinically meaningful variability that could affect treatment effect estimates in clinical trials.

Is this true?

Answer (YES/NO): NO